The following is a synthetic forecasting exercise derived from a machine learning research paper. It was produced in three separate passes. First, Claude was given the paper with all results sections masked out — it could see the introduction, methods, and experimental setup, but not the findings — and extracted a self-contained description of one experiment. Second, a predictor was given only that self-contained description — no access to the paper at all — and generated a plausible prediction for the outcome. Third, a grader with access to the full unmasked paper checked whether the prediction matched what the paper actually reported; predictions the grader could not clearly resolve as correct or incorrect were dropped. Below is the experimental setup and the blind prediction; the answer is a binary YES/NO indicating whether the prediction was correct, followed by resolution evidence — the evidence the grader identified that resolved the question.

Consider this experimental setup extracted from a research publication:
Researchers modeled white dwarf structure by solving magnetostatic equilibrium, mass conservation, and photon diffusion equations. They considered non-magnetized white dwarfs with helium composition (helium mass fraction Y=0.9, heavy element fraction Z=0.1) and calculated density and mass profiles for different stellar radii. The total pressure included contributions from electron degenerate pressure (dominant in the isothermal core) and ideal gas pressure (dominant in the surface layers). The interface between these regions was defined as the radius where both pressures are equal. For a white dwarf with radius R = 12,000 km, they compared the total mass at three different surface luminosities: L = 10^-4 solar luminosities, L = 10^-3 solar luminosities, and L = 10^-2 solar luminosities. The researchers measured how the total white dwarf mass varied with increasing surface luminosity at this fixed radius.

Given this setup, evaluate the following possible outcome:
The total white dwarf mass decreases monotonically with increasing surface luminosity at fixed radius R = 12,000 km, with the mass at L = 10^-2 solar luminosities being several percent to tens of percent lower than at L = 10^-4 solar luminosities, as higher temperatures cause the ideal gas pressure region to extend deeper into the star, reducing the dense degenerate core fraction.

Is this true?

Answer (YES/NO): NO